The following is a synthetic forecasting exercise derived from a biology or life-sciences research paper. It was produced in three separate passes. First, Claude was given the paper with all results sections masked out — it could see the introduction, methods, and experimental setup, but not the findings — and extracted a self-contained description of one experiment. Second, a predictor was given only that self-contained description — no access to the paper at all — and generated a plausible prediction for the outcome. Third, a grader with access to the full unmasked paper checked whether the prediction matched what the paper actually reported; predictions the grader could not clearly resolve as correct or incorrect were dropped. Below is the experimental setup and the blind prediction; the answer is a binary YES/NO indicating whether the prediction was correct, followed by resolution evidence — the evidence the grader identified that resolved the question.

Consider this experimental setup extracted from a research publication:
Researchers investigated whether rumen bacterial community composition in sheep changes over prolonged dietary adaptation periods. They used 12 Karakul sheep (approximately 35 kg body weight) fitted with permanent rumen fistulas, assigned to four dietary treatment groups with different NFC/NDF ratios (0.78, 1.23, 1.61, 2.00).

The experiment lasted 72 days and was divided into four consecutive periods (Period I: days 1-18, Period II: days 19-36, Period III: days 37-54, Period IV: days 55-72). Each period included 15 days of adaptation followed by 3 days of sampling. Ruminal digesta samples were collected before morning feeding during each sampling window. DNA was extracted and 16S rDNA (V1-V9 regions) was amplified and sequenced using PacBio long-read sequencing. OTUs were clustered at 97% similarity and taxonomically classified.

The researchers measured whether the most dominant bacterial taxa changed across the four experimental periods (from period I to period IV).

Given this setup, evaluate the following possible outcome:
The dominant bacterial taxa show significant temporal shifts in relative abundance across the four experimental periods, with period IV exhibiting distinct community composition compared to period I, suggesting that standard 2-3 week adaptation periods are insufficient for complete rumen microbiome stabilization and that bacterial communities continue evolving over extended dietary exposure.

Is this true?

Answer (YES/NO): NO